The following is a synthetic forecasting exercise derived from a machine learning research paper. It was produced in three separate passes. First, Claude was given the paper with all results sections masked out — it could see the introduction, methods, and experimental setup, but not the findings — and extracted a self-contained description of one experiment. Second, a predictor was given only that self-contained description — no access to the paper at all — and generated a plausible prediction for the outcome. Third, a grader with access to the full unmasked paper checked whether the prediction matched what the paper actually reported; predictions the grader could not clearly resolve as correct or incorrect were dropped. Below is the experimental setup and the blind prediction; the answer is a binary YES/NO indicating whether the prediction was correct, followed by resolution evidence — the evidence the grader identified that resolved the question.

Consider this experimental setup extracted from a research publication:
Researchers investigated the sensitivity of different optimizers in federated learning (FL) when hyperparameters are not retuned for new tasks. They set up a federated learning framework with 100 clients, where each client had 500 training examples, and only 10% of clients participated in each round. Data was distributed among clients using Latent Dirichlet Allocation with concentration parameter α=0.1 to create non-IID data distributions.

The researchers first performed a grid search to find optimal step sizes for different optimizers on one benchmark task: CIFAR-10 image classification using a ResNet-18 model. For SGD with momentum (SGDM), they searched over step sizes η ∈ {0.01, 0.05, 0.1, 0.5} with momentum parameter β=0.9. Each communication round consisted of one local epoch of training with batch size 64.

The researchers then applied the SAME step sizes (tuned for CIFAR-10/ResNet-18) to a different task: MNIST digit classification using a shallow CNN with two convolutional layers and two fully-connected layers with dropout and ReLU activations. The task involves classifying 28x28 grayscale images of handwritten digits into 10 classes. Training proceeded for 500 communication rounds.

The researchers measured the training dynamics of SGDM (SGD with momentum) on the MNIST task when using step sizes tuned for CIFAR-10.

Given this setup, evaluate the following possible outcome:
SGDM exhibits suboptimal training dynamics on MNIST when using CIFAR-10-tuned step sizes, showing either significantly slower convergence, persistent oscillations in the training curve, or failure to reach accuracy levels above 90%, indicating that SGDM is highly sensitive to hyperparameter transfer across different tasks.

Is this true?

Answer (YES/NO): YES